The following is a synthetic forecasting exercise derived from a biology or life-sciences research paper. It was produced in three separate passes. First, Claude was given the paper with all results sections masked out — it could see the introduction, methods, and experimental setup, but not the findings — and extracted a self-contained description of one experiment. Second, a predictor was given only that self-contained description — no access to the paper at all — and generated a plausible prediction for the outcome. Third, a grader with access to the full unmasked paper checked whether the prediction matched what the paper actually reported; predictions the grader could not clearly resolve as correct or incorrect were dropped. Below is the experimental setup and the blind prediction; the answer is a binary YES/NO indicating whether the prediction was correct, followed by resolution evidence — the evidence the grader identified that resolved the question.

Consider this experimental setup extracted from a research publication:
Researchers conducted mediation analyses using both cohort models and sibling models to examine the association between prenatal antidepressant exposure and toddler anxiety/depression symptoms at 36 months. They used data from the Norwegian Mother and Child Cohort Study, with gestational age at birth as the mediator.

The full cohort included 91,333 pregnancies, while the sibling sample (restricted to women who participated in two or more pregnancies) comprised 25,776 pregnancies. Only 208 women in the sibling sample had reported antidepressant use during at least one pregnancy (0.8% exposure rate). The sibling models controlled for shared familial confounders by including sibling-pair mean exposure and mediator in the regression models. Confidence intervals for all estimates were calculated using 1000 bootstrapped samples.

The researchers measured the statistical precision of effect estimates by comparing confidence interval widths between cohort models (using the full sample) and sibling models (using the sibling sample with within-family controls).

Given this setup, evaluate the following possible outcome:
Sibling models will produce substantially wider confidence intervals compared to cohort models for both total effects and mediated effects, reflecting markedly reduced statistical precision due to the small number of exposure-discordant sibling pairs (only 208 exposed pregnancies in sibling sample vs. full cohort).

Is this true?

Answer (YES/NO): YES